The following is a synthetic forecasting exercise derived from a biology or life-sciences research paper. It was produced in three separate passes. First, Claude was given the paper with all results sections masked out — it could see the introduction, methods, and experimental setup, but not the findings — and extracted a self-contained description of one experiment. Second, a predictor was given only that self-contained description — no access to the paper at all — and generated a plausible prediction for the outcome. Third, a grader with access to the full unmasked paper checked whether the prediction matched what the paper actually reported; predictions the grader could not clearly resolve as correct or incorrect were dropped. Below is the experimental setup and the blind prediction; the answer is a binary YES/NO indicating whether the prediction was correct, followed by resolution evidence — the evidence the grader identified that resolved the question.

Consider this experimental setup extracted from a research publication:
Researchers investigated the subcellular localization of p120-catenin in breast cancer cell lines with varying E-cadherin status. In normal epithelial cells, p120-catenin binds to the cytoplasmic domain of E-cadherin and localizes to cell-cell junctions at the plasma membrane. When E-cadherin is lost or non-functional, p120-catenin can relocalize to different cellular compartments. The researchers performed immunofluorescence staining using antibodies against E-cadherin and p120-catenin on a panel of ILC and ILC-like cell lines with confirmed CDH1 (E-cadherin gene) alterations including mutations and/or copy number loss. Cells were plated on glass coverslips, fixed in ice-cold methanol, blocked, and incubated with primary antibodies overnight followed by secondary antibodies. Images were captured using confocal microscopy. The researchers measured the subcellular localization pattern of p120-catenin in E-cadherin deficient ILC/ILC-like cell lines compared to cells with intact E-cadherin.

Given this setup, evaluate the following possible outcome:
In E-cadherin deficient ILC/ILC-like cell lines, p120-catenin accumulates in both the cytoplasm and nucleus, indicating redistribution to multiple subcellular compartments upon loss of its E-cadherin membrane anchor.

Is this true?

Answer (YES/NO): NO